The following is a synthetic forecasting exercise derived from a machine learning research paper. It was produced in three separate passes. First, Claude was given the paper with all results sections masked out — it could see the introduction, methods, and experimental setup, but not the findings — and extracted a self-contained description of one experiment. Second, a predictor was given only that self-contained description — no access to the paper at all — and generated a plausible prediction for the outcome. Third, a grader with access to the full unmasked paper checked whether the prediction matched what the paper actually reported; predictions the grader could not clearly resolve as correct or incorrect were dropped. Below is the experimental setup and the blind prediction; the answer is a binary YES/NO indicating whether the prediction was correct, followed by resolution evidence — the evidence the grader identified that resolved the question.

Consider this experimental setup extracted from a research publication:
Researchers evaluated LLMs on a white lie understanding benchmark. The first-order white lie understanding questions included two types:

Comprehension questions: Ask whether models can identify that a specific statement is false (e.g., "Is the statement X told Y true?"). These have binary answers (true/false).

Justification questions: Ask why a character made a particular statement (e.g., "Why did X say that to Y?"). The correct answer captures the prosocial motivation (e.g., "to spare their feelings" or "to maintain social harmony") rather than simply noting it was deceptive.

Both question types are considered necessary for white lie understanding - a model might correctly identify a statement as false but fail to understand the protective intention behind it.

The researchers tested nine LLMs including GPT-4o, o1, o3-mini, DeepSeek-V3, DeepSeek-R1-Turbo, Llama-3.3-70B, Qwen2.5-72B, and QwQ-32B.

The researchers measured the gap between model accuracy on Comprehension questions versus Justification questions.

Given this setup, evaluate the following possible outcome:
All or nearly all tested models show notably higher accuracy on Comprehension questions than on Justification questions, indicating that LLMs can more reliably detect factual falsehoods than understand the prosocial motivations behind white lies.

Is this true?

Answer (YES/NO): NO